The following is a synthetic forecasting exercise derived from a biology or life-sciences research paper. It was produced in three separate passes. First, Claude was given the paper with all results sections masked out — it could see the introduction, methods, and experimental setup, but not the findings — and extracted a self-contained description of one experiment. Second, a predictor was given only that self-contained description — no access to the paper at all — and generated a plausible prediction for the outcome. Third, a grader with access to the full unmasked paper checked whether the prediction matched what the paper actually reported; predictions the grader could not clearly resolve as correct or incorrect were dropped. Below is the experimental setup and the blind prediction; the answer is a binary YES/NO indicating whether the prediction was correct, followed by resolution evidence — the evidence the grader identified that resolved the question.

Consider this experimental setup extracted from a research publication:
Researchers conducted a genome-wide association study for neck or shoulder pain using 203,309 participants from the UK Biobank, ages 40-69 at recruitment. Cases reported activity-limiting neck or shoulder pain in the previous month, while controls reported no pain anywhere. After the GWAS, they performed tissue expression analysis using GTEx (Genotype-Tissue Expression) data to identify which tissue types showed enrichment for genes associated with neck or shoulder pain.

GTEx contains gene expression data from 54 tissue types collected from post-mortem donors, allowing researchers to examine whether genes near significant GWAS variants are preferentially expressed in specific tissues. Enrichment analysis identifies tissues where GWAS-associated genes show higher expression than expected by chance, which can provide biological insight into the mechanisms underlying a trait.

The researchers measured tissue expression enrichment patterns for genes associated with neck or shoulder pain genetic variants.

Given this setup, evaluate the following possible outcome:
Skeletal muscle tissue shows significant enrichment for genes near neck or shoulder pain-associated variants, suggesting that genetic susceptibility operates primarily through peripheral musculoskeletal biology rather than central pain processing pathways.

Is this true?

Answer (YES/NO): NO